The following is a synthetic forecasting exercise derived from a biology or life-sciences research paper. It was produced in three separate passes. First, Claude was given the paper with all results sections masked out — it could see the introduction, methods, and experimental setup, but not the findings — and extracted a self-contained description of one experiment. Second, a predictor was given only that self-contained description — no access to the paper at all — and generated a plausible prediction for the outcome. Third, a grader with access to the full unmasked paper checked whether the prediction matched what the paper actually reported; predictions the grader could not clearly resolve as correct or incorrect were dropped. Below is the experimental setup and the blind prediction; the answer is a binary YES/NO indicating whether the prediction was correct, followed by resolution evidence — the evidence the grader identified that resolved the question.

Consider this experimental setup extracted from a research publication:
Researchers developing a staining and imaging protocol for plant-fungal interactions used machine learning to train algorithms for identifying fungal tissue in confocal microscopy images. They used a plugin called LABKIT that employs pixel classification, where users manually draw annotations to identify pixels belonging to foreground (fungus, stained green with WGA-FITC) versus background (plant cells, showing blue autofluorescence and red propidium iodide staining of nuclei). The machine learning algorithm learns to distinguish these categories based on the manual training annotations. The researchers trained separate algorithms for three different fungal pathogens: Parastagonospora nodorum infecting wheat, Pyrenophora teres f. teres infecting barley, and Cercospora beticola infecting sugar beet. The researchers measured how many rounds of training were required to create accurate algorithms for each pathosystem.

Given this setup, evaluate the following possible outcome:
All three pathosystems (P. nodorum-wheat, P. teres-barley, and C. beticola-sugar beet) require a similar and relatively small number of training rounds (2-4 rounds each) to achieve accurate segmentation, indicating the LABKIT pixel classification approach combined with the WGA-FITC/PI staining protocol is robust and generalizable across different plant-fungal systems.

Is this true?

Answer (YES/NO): NO